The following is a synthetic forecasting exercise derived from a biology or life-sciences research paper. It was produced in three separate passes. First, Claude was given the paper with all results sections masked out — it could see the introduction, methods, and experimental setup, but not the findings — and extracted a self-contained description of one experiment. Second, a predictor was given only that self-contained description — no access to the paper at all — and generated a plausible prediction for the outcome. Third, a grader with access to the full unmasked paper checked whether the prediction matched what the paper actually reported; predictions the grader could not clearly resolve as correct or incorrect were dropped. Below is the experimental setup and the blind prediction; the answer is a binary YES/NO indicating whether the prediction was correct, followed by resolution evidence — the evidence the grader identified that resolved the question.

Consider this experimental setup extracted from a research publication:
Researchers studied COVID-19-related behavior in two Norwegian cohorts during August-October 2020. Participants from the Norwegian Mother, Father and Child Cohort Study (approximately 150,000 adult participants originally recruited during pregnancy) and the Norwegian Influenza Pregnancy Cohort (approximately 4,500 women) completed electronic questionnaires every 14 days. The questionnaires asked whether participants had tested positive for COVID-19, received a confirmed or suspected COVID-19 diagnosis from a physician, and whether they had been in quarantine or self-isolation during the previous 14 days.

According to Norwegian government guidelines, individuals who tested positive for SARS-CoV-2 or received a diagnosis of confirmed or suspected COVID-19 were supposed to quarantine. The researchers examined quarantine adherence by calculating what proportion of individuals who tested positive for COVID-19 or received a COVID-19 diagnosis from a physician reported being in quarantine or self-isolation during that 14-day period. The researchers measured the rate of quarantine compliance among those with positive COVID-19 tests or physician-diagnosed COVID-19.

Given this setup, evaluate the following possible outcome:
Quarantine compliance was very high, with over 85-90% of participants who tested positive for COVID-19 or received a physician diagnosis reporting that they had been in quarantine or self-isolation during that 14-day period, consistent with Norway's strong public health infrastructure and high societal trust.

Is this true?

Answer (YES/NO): NO